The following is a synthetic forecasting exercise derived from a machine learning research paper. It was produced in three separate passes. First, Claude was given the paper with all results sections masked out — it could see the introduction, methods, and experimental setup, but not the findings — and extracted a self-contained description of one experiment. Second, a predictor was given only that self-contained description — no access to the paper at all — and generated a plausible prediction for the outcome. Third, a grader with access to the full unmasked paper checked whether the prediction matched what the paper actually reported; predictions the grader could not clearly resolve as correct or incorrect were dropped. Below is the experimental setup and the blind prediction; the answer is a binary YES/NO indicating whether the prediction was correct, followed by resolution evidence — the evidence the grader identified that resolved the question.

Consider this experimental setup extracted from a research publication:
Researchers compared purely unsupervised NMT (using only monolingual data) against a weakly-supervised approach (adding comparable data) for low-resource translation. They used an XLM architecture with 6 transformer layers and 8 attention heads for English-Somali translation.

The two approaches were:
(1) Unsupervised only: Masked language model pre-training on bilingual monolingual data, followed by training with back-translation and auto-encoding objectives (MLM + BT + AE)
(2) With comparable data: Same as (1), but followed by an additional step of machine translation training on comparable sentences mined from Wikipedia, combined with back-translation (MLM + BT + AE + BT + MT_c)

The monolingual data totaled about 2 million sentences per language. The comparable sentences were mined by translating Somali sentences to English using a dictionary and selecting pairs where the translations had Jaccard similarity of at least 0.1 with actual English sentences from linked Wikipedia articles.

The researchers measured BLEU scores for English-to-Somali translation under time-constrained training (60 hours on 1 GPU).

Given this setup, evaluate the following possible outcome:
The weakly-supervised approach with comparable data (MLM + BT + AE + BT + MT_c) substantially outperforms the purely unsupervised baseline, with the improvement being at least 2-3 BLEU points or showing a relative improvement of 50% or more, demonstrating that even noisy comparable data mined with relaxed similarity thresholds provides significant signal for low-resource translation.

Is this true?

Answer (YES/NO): YES